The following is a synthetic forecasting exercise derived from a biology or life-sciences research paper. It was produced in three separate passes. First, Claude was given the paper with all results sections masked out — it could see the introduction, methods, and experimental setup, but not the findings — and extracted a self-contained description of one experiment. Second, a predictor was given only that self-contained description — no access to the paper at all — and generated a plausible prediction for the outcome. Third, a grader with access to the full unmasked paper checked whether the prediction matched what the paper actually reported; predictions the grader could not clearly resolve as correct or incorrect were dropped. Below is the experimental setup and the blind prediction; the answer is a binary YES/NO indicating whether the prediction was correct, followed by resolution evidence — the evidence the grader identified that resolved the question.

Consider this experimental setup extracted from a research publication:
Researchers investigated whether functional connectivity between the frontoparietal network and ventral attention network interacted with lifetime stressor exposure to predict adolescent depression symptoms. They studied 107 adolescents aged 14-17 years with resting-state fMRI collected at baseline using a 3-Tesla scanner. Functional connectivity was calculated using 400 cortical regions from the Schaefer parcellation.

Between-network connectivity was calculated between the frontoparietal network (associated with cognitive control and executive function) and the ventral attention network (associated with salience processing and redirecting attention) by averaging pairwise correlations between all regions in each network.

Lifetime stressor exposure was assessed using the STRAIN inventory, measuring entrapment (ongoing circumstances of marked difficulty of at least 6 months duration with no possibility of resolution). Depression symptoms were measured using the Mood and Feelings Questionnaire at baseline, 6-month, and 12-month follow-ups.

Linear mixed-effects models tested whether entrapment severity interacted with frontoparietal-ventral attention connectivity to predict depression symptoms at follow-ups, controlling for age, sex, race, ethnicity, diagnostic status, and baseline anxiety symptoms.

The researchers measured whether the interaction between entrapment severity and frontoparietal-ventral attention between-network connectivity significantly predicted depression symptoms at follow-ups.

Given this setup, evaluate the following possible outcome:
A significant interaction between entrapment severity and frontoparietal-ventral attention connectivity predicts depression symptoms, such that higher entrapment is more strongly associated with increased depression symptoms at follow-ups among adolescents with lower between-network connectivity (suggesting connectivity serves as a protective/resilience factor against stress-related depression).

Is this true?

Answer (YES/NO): NO